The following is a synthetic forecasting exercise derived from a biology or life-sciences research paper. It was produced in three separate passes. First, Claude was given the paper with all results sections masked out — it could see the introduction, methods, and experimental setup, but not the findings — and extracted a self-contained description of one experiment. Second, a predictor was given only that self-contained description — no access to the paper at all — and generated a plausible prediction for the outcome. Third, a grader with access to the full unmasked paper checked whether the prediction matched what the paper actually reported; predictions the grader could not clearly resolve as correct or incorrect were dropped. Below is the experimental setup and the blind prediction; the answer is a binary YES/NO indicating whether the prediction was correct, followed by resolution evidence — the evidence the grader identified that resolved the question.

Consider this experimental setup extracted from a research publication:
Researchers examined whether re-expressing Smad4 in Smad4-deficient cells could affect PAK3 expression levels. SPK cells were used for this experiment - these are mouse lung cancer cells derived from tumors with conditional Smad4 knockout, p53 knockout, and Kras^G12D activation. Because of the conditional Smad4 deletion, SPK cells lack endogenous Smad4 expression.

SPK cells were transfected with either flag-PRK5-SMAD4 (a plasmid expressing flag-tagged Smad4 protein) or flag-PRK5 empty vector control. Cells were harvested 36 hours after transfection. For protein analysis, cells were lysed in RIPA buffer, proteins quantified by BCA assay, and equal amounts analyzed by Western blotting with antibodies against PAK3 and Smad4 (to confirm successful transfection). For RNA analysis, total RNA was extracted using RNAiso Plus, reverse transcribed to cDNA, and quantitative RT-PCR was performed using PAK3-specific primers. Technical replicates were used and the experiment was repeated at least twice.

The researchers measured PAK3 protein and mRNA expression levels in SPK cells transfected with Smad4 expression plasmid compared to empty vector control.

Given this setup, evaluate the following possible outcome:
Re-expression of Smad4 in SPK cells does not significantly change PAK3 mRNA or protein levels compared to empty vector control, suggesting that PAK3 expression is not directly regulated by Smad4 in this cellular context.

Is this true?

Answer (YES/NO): NO